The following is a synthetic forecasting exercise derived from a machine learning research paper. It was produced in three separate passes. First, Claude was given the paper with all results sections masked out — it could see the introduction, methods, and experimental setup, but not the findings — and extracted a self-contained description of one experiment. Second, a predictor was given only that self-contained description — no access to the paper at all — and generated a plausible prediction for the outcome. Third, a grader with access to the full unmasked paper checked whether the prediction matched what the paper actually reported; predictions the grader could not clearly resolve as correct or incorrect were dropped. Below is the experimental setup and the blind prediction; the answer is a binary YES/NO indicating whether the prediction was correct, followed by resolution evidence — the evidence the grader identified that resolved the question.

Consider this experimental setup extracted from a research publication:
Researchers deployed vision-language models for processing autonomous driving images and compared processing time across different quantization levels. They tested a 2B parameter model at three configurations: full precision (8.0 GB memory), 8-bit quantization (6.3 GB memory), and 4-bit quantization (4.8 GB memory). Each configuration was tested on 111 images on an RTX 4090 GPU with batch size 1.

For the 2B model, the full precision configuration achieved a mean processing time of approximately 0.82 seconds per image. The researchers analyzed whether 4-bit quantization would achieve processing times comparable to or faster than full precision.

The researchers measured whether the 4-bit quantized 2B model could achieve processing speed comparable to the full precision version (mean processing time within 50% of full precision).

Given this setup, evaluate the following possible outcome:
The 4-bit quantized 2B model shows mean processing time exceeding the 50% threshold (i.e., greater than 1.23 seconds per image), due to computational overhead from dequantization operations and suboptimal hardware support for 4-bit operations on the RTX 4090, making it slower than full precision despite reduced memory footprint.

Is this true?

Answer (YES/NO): YES